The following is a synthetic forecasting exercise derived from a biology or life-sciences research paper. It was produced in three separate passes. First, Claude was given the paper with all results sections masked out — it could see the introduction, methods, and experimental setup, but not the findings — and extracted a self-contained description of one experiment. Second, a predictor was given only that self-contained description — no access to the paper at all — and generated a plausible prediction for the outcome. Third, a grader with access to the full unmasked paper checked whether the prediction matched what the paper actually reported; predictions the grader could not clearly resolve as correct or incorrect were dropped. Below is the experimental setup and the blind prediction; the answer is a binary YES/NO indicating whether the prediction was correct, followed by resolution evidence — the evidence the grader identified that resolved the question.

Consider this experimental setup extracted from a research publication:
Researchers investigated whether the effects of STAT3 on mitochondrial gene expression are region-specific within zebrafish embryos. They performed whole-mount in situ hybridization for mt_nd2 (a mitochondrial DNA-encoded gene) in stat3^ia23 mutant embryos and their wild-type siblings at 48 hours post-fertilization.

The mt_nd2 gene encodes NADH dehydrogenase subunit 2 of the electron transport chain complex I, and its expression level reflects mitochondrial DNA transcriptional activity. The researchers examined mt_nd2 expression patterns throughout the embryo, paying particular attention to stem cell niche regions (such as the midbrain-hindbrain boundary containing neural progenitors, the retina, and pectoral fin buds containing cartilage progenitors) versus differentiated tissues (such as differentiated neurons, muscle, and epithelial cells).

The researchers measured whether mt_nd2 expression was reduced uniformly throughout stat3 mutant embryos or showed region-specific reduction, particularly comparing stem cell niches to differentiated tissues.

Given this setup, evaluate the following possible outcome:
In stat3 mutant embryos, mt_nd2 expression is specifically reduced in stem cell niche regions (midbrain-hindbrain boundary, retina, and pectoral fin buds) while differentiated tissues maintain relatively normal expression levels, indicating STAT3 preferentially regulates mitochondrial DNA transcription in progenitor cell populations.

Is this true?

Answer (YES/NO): NO